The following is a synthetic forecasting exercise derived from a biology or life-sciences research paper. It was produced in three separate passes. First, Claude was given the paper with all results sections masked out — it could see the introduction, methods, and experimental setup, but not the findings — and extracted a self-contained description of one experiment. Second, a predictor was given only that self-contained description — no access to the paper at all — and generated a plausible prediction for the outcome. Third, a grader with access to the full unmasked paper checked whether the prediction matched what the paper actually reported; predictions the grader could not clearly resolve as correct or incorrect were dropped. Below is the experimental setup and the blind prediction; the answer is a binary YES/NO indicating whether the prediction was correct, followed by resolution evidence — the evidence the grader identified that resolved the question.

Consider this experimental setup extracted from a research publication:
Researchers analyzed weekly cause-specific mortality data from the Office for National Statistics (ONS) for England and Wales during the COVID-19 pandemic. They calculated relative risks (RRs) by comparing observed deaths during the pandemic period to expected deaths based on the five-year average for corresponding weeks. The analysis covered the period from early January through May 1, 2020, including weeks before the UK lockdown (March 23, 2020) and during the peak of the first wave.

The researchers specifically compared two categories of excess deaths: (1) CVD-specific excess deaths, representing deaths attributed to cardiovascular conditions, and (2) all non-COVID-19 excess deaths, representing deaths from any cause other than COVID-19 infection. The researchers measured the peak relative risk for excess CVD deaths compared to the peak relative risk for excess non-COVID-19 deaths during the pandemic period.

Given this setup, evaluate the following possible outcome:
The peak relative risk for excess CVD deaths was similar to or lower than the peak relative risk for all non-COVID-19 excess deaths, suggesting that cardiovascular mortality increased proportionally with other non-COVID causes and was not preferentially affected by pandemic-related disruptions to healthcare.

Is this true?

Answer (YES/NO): YES